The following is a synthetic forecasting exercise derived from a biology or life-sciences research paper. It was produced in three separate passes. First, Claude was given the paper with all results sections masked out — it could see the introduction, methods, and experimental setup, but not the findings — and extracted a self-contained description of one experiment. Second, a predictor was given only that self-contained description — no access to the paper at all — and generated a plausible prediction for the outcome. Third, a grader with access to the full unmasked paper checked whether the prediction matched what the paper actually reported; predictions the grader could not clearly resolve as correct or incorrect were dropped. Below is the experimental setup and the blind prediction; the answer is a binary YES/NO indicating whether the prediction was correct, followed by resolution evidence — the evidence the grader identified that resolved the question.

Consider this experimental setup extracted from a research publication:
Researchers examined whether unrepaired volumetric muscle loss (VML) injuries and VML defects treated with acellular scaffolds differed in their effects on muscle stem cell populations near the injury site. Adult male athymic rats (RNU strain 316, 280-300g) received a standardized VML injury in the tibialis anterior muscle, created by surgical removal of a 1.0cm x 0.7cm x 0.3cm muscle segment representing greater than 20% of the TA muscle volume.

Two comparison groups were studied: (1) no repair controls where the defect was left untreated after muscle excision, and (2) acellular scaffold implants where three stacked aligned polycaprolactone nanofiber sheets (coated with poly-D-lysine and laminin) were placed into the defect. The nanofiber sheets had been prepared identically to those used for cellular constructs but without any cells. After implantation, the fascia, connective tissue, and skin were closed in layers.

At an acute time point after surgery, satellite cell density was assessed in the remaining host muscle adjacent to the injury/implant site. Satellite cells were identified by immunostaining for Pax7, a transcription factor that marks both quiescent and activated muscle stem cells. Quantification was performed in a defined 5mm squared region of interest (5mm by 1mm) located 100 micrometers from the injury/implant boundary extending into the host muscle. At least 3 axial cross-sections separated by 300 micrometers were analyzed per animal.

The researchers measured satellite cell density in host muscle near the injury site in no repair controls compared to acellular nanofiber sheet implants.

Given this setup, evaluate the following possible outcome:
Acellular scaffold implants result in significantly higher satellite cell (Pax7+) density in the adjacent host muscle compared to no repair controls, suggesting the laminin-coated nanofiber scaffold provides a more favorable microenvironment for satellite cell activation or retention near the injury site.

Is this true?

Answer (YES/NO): NO